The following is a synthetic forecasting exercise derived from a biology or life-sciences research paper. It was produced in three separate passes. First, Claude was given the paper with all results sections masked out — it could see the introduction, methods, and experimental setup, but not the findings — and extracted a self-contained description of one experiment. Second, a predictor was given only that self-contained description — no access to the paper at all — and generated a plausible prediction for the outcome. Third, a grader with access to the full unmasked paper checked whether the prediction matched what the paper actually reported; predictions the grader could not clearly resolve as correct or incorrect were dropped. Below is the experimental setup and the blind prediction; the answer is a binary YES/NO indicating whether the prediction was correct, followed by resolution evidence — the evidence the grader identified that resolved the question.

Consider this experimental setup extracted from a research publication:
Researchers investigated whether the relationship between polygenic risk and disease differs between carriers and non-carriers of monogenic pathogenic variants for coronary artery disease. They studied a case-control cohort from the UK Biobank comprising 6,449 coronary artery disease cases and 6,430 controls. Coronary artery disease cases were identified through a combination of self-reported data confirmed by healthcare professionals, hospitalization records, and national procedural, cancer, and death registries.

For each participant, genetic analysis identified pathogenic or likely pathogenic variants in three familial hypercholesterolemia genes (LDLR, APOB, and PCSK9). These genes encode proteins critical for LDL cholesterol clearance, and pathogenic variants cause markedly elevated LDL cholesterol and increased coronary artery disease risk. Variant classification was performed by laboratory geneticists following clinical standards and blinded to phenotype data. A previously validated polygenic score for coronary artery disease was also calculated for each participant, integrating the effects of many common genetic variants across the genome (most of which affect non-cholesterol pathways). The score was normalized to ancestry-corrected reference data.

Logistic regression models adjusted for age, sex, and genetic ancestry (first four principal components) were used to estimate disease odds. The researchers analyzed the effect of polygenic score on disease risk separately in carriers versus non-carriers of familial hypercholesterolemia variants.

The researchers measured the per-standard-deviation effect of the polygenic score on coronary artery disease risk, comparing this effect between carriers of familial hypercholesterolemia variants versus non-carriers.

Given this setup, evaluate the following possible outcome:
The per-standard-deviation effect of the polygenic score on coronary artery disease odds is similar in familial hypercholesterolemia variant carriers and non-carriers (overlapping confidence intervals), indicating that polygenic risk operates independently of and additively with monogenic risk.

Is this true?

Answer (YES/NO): YES